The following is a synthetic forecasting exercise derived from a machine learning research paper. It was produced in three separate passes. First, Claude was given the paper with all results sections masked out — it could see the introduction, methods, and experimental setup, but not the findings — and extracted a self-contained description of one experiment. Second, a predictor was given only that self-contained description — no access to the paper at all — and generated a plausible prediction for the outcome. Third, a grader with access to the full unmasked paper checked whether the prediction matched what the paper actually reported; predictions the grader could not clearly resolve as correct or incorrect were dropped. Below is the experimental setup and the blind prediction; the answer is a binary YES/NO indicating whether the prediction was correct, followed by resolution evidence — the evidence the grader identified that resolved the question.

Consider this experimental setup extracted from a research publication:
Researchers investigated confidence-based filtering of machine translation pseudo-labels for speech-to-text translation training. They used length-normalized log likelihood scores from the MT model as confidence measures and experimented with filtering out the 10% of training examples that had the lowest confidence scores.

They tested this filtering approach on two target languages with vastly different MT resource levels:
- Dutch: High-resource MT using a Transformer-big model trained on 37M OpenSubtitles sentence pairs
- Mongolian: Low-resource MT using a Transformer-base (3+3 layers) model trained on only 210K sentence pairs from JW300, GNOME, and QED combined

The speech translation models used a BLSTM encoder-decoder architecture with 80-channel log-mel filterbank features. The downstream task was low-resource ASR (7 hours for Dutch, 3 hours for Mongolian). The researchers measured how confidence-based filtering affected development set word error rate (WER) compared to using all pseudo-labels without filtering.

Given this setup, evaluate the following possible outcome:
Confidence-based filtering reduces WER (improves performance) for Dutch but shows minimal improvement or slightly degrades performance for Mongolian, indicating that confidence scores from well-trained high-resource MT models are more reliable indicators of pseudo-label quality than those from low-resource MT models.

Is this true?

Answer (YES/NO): NO